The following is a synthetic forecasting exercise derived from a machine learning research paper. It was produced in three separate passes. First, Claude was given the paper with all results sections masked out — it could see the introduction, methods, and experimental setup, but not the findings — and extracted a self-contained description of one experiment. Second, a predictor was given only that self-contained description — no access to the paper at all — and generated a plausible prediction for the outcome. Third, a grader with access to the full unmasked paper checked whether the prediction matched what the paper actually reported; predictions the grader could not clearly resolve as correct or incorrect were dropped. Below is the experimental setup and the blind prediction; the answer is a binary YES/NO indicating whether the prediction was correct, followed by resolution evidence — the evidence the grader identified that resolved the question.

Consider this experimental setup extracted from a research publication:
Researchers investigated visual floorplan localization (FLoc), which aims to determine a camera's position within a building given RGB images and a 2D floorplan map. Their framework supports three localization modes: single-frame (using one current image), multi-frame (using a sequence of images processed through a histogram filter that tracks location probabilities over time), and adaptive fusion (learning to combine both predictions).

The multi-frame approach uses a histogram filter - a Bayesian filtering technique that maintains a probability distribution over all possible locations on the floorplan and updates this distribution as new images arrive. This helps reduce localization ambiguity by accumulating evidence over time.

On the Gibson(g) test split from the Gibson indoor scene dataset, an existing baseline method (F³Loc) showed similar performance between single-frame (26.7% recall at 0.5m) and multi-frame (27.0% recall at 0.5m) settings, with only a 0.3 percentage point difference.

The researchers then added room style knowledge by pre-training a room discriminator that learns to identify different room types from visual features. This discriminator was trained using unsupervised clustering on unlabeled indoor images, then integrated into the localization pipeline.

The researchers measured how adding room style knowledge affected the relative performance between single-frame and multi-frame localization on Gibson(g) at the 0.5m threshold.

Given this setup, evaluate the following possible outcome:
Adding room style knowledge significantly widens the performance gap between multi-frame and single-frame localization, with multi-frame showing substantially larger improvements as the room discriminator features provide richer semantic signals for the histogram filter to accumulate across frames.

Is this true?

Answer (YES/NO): NO